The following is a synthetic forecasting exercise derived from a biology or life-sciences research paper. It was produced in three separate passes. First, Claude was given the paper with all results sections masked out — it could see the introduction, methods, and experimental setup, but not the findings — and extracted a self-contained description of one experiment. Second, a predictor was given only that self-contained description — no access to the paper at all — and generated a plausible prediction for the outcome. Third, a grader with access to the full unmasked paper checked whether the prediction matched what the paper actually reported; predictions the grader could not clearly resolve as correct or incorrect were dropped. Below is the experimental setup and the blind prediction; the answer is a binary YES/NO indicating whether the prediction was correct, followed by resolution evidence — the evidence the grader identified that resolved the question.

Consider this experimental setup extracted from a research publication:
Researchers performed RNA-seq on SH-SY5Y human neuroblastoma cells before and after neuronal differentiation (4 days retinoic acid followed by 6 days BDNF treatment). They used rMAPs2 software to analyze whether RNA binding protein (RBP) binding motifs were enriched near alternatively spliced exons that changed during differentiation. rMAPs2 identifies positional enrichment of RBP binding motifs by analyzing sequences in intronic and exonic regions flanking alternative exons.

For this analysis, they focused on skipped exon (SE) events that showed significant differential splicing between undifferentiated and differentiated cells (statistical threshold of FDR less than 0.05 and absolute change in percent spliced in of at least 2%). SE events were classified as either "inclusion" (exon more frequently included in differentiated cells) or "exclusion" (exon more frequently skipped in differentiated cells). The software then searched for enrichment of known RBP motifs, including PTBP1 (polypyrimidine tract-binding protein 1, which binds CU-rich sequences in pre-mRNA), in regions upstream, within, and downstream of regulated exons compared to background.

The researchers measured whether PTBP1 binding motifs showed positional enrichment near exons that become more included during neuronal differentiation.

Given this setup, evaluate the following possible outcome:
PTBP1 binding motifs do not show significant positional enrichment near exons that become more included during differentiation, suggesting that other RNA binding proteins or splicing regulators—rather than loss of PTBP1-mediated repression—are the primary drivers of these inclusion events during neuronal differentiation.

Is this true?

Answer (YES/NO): NO